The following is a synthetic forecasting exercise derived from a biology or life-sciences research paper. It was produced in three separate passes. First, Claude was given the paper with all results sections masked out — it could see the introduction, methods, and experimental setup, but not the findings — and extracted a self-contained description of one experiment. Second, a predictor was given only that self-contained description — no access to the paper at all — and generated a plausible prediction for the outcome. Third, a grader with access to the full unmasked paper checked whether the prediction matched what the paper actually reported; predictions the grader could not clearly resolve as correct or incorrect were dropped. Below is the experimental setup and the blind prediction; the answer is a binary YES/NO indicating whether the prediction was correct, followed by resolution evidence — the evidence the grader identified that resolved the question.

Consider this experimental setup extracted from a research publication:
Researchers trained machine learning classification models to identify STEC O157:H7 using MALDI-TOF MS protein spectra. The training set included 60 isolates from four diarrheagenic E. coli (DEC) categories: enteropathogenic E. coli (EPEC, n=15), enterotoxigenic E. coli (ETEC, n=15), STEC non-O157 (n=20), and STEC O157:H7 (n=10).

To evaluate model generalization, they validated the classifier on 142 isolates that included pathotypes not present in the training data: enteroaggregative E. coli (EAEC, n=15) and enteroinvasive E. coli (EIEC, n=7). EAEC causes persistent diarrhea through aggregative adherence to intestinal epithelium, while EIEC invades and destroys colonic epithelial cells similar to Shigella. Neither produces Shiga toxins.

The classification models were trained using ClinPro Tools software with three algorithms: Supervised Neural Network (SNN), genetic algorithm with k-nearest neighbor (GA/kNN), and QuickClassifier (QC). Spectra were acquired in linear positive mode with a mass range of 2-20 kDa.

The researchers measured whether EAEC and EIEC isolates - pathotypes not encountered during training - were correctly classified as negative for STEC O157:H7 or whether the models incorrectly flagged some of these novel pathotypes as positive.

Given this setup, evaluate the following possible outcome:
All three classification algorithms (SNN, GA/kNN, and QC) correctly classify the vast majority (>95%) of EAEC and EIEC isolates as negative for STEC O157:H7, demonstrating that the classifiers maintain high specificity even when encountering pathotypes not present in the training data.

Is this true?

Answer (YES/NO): NO